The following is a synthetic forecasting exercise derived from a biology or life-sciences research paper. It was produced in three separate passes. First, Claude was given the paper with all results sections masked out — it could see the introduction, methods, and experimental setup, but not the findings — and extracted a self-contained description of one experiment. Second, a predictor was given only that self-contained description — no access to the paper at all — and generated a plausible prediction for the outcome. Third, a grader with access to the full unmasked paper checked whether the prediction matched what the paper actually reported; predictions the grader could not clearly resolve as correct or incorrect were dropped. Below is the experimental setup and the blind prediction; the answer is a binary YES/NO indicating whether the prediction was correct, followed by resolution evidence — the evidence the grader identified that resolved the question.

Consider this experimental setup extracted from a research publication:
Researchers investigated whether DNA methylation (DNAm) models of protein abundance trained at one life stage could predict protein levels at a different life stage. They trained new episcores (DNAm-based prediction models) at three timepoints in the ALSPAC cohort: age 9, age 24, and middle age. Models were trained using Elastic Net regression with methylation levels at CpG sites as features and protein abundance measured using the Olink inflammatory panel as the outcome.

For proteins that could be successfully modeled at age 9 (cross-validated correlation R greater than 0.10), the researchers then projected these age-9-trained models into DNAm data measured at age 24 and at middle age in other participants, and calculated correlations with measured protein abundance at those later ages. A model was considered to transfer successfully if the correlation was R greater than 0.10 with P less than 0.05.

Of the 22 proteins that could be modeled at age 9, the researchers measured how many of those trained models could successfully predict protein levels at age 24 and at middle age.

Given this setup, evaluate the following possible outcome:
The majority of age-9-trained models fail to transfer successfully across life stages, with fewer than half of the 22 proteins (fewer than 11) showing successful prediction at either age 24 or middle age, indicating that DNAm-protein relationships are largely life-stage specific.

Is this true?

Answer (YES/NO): YES